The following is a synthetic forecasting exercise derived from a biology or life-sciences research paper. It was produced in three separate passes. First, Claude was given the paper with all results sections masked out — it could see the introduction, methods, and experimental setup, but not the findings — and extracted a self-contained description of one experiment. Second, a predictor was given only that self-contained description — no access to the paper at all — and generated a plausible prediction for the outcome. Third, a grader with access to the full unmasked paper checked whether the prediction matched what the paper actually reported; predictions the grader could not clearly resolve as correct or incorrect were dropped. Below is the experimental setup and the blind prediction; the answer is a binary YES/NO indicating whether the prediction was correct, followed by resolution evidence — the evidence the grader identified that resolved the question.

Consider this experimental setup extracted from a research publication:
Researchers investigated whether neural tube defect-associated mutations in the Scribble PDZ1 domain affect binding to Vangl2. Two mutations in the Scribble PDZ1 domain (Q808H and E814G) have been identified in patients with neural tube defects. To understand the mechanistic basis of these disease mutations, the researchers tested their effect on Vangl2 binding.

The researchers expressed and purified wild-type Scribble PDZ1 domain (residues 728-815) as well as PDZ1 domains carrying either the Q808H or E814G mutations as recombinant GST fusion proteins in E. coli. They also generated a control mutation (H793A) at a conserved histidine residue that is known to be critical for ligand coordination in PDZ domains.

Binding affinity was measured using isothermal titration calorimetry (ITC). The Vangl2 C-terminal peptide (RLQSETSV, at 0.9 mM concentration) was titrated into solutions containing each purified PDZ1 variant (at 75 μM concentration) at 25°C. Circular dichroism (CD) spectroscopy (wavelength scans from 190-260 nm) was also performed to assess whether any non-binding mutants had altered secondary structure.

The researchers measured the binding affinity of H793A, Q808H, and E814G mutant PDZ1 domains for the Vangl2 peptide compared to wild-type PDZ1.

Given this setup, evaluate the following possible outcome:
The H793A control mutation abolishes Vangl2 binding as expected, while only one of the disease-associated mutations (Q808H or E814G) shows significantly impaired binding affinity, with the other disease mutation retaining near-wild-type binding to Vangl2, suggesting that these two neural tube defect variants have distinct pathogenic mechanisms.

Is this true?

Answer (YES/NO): NO